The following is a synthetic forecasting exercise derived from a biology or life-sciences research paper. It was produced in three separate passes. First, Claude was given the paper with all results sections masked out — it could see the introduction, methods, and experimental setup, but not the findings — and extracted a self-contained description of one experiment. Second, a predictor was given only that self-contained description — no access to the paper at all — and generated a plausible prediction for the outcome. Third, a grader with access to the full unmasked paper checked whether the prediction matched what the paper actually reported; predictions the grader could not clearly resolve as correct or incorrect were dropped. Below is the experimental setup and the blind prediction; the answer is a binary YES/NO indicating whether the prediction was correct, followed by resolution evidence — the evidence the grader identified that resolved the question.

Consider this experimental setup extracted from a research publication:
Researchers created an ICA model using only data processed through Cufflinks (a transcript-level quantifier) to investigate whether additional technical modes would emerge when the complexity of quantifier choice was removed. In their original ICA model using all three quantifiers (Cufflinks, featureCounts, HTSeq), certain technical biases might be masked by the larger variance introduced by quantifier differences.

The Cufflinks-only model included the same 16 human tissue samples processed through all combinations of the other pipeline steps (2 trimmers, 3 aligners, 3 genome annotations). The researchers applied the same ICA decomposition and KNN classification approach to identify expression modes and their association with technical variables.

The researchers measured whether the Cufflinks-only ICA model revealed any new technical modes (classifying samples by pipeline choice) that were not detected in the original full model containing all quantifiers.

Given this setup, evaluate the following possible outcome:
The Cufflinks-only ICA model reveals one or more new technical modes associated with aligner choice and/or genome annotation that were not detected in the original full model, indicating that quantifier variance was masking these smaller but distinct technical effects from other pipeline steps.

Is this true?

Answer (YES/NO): YES